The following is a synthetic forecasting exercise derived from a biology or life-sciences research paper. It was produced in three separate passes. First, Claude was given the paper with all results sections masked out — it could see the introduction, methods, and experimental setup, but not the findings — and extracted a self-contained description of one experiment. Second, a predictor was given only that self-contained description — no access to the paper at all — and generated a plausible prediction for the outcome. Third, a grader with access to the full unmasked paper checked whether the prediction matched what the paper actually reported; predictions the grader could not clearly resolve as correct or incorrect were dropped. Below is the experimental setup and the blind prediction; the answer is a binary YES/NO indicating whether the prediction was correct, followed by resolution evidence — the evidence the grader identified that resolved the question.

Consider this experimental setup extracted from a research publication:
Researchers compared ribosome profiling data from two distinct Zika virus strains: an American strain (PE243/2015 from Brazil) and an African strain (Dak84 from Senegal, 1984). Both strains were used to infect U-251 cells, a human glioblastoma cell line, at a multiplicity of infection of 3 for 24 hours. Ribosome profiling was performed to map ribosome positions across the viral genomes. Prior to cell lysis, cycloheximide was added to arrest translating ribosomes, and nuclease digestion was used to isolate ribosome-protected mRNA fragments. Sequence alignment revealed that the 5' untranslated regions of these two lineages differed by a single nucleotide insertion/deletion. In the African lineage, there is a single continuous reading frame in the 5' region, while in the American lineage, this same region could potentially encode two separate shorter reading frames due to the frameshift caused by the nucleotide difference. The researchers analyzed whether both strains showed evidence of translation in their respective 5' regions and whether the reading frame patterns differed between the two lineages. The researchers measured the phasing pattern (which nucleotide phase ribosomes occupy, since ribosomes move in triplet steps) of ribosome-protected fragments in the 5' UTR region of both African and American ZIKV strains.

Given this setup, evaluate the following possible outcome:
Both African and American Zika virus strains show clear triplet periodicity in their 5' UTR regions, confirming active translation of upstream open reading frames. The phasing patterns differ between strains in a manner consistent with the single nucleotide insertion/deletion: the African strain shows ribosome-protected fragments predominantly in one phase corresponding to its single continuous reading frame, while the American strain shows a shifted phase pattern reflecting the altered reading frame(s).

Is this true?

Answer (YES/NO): YES